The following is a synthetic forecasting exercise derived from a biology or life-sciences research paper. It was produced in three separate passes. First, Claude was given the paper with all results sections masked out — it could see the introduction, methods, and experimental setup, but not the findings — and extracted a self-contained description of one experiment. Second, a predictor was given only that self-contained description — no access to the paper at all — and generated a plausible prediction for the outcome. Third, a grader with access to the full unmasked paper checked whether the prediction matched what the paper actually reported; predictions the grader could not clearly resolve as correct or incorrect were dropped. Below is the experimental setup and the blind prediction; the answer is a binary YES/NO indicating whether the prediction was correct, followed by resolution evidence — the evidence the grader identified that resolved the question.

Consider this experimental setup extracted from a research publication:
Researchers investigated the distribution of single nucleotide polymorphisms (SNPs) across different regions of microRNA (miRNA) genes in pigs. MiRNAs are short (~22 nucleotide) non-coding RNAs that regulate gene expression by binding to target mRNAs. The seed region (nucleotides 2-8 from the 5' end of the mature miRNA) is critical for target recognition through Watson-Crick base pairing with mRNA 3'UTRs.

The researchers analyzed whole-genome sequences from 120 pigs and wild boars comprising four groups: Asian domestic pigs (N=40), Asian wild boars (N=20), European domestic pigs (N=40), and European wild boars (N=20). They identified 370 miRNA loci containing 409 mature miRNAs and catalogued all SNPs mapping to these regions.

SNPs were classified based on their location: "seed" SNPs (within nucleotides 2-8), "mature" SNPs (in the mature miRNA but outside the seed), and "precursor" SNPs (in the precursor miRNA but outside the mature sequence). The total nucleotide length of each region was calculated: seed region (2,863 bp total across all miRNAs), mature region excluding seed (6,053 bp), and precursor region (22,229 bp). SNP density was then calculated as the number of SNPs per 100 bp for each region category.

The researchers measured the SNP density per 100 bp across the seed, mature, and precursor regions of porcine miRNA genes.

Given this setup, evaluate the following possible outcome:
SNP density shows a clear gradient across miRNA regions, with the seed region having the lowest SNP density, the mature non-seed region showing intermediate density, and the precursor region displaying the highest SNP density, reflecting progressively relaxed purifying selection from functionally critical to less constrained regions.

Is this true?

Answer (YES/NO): YES